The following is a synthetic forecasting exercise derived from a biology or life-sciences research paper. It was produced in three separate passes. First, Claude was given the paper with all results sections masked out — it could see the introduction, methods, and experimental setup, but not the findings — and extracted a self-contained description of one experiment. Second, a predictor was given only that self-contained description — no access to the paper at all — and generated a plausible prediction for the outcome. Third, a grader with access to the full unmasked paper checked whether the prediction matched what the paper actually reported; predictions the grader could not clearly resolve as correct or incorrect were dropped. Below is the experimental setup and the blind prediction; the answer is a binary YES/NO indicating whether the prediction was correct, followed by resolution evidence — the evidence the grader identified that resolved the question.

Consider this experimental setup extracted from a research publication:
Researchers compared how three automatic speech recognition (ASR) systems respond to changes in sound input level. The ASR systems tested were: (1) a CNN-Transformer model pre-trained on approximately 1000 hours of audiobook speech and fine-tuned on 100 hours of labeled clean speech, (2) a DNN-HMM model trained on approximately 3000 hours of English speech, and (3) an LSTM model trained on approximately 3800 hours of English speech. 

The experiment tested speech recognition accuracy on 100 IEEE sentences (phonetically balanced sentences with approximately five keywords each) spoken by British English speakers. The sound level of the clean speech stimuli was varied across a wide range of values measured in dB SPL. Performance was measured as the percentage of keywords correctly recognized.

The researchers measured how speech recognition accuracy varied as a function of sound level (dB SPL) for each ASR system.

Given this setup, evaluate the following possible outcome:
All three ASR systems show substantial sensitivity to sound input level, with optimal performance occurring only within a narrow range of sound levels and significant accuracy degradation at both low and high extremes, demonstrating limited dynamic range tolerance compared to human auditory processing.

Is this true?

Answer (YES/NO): NO